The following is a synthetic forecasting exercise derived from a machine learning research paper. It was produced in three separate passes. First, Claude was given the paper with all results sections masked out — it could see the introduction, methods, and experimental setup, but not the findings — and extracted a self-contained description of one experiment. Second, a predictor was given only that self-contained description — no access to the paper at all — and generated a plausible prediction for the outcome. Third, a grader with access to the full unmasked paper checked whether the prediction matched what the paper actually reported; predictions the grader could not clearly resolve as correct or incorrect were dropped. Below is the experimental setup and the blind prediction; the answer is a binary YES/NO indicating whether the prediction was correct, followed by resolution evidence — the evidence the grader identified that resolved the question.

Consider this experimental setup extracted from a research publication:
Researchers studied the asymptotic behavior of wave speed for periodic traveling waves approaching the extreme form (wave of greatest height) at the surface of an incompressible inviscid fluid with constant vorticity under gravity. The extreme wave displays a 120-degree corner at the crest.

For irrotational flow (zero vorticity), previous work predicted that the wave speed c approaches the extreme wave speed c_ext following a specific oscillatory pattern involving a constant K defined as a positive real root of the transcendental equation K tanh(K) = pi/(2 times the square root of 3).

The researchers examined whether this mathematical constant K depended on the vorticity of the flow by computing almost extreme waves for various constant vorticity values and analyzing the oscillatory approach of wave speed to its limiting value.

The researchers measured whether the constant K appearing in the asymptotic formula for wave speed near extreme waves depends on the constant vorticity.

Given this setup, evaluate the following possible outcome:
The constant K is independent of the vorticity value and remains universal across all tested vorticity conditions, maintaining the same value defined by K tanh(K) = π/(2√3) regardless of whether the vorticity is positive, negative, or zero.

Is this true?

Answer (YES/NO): YES